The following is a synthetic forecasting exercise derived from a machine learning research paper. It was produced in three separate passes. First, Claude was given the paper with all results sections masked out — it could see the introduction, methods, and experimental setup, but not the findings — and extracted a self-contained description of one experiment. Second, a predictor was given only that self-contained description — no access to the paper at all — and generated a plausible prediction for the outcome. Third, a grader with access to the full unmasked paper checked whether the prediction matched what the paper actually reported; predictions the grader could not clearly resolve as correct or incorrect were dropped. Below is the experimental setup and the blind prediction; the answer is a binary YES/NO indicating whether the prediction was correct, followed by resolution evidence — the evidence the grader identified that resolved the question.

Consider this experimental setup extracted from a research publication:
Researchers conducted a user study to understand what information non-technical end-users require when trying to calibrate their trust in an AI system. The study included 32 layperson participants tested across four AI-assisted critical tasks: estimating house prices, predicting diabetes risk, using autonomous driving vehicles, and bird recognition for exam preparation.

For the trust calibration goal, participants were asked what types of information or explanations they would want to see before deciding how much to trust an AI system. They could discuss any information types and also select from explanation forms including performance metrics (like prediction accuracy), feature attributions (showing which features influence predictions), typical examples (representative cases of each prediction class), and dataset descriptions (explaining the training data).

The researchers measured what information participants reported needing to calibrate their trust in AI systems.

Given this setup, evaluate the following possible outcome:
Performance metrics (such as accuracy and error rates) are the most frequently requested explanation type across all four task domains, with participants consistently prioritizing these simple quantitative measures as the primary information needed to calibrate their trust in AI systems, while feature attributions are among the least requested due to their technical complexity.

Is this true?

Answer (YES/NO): NO